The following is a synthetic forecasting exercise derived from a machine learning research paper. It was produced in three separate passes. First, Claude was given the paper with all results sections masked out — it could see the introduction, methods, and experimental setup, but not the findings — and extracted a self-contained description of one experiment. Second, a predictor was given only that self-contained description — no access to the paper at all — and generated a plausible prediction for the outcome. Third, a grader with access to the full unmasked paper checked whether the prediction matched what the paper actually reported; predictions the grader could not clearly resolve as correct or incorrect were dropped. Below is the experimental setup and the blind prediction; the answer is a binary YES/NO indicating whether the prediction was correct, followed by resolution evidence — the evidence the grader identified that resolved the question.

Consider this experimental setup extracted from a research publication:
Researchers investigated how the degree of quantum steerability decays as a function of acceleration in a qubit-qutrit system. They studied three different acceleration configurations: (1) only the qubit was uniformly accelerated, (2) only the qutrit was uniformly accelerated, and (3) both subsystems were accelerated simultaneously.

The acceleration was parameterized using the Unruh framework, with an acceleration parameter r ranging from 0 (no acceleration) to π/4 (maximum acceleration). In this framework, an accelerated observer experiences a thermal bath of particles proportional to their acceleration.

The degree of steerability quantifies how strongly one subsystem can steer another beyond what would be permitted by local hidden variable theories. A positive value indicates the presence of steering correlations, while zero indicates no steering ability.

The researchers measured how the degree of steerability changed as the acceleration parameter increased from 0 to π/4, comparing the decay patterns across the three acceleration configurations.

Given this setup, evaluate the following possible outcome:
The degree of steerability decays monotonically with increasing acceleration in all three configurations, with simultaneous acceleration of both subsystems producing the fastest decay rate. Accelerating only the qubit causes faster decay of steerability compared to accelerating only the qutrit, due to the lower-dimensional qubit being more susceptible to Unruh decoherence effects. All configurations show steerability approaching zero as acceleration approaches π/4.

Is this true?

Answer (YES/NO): NO